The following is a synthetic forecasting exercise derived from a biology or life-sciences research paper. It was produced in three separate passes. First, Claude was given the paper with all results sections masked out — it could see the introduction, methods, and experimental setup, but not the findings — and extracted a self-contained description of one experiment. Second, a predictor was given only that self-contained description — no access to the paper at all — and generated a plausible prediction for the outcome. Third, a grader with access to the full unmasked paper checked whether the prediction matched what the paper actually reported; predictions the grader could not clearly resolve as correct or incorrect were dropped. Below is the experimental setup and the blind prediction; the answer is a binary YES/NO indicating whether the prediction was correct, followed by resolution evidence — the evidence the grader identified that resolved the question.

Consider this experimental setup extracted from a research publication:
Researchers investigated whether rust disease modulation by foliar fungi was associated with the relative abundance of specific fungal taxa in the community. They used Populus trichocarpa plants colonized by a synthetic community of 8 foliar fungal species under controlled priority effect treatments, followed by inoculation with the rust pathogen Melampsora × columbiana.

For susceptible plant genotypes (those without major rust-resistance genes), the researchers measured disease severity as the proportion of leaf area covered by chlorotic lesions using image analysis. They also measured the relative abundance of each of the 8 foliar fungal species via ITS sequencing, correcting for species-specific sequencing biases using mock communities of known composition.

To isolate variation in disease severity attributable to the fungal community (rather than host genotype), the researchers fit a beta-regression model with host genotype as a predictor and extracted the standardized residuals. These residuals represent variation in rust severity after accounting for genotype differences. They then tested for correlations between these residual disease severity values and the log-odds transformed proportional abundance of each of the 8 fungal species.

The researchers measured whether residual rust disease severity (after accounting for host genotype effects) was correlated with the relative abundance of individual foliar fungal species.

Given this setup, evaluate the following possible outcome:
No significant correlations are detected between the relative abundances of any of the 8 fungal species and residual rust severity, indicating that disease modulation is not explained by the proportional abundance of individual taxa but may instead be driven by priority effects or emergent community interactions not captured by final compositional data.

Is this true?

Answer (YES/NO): YES